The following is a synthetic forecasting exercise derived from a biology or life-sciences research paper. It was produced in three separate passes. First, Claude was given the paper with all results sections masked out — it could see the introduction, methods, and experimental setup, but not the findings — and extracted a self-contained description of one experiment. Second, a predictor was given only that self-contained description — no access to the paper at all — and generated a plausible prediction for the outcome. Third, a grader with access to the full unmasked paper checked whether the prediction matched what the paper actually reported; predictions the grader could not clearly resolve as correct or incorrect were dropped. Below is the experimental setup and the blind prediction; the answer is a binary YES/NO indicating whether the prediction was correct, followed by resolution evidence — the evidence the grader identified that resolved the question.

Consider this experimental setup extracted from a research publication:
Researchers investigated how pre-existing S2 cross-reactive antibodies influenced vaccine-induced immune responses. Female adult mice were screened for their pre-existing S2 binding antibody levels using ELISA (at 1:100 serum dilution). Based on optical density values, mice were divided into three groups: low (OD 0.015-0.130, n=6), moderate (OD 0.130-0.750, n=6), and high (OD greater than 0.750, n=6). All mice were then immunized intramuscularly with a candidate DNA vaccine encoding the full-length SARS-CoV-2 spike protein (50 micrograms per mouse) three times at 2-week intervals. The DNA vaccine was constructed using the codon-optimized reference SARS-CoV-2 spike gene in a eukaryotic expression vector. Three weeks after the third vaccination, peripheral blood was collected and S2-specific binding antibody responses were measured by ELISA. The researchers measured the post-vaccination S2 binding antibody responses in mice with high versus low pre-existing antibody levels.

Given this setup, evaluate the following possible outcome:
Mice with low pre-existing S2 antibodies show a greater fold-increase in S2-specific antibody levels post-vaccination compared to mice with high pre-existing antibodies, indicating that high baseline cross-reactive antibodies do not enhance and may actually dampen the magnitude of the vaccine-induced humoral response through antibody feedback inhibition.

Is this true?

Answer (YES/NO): NO